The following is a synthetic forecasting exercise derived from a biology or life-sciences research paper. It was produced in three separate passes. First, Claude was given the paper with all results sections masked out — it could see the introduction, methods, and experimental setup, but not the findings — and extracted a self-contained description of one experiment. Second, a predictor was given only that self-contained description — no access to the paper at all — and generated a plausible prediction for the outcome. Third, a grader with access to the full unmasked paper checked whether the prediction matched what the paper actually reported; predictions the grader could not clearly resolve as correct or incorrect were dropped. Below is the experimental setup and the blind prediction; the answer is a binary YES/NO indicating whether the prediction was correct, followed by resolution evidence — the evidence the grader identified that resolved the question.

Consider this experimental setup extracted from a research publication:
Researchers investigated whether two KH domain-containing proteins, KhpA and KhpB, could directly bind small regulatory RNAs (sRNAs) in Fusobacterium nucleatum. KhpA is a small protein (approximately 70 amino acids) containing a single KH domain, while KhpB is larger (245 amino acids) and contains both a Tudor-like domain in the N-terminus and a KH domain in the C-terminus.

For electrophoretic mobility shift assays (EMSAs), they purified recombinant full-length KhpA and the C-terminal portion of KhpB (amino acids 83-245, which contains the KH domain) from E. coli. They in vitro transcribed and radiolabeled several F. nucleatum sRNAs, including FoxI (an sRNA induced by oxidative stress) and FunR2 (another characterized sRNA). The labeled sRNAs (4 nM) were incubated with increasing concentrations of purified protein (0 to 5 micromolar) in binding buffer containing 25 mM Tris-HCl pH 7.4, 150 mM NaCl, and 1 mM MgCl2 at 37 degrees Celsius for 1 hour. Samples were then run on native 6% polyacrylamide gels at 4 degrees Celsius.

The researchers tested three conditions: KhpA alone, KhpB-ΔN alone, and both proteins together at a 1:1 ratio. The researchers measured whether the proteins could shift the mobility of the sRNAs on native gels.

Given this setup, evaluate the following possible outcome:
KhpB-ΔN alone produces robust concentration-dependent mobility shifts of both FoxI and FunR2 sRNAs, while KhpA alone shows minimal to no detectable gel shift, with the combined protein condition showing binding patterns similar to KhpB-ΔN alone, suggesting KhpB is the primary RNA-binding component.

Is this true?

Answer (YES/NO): NO